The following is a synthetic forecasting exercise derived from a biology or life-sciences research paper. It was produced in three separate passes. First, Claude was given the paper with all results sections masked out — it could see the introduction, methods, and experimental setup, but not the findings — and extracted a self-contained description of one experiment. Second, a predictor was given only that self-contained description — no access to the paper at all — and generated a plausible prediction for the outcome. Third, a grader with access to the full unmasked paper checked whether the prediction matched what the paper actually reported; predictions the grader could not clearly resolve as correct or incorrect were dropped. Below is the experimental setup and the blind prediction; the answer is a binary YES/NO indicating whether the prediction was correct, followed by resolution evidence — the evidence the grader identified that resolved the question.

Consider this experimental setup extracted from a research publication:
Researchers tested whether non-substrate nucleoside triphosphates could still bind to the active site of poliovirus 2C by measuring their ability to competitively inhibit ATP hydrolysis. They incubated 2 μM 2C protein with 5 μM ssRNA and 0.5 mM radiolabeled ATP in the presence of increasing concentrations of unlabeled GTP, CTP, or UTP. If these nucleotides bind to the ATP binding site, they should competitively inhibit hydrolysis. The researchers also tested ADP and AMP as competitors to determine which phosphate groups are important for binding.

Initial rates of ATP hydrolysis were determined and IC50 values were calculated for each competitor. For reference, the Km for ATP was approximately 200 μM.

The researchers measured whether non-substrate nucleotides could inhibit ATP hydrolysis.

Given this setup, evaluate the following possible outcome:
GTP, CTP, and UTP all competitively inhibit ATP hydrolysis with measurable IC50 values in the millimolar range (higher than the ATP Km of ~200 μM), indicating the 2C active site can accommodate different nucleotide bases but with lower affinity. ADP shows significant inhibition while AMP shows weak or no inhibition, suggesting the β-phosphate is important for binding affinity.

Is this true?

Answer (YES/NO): NO